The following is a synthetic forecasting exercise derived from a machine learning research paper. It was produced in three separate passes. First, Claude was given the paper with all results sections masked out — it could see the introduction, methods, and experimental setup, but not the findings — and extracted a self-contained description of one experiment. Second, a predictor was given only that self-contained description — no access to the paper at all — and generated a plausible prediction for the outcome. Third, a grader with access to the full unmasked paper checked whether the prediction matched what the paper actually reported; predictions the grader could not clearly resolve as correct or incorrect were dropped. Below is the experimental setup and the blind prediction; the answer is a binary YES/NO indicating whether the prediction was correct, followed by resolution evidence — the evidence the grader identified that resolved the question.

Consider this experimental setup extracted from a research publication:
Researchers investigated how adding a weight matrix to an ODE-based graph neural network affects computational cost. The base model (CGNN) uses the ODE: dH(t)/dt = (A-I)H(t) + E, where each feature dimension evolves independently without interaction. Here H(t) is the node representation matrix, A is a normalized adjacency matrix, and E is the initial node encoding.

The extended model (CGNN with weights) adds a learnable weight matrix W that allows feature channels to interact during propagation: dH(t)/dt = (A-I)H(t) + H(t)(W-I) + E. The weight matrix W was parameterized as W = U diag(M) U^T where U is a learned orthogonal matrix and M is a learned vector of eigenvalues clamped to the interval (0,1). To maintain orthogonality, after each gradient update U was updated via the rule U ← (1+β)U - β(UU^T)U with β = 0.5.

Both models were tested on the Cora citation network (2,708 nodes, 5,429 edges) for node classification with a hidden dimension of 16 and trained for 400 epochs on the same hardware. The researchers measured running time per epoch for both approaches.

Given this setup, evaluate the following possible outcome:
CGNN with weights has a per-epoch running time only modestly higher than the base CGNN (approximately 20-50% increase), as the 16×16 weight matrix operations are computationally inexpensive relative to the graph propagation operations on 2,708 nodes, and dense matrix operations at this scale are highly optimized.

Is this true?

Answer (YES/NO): YES